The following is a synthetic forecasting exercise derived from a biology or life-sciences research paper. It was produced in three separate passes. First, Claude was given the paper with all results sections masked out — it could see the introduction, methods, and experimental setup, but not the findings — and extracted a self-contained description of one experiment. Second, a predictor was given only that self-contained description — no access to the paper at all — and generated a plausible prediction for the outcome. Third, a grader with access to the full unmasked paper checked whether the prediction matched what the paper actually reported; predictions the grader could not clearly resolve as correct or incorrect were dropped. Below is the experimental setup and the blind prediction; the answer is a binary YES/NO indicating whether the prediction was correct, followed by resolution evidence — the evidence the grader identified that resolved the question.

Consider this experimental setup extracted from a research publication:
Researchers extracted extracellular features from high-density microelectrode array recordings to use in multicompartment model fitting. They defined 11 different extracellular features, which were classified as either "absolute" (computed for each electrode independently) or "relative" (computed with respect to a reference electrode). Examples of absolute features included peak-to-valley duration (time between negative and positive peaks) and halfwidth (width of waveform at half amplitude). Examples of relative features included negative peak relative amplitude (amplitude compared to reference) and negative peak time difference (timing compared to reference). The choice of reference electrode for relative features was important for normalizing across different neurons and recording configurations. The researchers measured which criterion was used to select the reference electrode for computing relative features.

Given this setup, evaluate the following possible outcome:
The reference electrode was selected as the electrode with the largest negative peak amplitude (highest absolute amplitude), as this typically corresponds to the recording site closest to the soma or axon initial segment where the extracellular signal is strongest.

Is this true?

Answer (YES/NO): NO